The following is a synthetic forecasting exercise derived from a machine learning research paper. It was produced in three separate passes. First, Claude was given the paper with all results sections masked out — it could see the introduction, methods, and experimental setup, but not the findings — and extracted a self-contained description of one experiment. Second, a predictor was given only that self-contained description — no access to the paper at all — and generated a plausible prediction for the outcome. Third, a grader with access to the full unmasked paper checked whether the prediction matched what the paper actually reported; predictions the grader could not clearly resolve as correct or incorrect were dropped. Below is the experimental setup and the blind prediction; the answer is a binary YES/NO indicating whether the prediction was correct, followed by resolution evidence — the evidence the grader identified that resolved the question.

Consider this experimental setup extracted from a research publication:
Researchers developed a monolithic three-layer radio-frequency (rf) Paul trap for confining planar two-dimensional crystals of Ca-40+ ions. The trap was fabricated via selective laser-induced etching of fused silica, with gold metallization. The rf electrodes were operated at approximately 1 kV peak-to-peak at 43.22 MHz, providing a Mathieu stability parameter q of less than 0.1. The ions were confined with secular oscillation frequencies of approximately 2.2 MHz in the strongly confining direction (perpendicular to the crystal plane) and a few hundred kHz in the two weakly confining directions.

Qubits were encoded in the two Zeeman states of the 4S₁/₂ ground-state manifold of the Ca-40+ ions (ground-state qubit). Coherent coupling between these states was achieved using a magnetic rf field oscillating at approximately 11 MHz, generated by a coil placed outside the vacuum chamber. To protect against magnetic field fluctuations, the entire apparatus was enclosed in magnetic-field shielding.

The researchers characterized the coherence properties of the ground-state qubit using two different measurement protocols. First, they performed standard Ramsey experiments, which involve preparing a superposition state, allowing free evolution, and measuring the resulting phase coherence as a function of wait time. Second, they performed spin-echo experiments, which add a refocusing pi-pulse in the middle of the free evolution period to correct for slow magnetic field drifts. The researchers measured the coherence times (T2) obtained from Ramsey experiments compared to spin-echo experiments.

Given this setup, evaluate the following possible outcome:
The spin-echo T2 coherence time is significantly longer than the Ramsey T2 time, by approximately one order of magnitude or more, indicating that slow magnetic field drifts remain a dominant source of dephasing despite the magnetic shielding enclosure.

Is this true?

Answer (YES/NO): NO